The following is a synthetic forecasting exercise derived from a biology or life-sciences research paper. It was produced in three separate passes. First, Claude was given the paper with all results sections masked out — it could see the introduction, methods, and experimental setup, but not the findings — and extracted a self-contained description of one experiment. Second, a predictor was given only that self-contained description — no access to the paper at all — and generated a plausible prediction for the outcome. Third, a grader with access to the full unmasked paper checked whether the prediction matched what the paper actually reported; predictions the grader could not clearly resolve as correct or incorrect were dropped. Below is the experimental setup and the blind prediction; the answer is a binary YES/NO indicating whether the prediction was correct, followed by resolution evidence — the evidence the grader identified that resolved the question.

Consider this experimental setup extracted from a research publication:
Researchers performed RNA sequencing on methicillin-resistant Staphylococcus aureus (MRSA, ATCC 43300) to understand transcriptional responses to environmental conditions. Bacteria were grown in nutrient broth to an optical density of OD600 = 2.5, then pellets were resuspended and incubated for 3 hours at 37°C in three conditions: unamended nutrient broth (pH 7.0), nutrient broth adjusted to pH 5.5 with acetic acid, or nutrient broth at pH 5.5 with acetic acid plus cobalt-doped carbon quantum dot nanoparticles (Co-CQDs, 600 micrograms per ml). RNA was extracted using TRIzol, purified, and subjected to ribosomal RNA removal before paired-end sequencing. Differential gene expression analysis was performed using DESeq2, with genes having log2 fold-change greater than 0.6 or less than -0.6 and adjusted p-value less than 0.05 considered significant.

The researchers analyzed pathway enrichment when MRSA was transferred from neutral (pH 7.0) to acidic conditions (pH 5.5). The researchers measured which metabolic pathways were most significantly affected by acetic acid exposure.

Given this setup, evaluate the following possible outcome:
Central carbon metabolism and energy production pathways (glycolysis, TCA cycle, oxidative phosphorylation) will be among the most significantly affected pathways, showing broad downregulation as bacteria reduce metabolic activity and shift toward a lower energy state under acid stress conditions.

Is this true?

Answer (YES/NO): NO